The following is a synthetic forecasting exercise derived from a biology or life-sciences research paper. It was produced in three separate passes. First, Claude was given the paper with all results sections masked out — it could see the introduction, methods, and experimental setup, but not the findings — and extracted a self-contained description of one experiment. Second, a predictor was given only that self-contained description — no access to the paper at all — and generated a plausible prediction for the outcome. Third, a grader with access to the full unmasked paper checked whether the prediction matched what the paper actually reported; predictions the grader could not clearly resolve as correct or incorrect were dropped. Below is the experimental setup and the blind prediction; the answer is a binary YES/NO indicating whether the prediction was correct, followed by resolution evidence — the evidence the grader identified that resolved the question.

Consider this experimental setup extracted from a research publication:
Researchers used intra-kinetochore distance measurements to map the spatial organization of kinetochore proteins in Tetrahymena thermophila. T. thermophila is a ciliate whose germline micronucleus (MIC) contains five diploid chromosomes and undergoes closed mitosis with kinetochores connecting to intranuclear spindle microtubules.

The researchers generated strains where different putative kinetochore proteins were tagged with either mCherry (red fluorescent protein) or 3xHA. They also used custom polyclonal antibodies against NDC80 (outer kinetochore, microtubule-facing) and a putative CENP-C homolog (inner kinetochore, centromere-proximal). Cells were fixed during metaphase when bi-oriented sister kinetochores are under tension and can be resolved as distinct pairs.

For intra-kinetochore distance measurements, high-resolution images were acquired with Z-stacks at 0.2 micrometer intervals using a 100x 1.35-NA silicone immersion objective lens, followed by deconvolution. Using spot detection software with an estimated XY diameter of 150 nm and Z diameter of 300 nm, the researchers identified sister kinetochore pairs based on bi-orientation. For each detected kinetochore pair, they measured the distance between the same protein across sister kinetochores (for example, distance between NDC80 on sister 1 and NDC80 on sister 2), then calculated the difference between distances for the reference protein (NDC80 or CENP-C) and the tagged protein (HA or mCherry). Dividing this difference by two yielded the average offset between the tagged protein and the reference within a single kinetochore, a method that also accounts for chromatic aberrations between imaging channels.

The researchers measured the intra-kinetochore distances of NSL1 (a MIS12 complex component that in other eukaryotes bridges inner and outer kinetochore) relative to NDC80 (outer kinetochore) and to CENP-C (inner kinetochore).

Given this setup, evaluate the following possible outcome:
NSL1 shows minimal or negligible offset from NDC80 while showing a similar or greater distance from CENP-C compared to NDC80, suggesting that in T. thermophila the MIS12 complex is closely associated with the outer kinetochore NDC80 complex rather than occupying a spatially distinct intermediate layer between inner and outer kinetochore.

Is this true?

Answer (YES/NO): NO